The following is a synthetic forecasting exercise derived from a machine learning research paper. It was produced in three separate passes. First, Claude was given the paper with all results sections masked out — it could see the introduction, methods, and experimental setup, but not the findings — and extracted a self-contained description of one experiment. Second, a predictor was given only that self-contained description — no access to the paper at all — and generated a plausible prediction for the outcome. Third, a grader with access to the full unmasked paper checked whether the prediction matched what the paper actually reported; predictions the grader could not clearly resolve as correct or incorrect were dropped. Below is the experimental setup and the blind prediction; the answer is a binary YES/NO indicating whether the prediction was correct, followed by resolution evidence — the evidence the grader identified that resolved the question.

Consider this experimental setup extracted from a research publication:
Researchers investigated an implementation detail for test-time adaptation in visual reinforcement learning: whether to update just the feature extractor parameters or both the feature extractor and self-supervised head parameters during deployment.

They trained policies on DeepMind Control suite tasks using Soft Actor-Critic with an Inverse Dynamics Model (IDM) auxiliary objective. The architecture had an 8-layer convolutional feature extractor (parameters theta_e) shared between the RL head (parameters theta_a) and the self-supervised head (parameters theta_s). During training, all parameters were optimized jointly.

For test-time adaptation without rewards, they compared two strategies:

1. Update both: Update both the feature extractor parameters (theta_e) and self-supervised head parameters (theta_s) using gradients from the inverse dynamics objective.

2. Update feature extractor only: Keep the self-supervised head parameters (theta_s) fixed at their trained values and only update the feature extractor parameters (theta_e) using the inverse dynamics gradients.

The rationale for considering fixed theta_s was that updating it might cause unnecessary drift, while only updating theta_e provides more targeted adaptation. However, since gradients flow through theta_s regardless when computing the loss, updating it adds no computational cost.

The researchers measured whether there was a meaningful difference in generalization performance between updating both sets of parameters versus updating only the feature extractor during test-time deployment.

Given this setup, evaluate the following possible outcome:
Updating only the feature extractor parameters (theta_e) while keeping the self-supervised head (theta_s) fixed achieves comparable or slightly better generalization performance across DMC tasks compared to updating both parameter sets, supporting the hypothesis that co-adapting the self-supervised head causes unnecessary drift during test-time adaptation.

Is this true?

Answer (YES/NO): NO